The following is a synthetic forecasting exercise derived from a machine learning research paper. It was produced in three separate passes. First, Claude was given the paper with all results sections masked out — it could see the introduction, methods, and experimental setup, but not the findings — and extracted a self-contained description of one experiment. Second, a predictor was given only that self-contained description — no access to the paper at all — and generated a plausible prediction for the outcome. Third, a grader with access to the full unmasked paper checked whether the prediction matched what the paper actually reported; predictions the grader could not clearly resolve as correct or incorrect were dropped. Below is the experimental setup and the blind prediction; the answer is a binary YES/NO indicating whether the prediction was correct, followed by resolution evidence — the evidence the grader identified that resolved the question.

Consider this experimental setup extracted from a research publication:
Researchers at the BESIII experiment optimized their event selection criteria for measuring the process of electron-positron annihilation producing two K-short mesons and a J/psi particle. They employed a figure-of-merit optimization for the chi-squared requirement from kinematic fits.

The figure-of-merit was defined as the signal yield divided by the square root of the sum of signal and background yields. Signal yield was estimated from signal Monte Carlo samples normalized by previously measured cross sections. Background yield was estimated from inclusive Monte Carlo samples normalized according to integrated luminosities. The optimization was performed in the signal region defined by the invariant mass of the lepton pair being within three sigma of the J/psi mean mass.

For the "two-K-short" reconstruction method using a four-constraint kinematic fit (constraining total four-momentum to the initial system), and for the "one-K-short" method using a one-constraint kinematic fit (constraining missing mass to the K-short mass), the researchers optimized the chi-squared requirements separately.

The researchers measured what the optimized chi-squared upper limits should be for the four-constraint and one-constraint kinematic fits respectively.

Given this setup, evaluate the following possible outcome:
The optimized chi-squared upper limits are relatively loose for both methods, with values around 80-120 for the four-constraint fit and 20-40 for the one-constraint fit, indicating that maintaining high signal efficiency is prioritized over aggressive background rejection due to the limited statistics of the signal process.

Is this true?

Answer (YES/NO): NO